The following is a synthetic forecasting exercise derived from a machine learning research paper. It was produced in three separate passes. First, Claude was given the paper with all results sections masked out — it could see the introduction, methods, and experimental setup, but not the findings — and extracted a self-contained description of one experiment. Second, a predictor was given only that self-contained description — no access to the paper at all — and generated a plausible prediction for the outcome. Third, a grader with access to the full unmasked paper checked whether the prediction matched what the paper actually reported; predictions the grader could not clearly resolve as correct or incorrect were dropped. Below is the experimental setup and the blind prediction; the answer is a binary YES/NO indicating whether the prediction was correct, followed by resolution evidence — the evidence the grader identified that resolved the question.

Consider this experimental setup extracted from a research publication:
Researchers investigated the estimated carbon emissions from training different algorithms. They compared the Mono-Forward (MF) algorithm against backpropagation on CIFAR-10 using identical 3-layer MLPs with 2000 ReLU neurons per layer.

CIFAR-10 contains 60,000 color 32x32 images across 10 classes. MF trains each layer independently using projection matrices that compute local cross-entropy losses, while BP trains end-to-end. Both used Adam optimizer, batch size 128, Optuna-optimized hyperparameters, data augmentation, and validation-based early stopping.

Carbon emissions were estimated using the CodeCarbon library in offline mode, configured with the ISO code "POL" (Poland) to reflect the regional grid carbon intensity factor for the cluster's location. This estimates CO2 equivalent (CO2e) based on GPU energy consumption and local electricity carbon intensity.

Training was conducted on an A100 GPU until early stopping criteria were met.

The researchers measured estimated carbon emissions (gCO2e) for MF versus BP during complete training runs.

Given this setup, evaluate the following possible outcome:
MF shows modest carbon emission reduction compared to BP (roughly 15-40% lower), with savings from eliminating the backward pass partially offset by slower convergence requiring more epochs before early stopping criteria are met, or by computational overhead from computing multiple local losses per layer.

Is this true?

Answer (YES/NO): NO